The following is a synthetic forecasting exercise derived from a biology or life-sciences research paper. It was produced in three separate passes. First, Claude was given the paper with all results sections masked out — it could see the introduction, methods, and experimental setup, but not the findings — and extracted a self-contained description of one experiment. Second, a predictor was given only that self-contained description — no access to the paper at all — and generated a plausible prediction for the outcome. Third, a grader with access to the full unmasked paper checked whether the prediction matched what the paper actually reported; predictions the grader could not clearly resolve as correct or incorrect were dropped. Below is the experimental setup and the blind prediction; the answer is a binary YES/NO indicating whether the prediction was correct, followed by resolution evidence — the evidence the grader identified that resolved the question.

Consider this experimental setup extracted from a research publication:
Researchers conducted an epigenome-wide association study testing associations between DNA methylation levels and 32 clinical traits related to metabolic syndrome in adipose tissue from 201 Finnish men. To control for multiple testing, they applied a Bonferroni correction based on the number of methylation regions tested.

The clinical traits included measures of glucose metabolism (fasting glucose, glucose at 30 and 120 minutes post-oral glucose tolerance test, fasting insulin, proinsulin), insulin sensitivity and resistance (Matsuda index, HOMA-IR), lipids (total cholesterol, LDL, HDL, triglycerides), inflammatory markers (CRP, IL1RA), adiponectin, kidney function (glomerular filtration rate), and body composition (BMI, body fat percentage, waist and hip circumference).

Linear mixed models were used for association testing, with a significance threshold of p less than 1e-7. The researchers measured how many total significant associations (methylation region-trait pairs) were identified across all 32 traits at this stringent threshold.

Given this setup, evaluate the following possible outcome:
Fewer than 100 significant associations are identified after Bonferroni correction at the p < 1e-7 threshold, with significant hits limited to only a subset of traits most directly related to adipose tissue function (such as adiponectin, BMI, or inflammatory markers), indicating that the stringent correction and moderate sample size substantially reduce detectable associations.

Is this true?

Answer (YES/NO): YES